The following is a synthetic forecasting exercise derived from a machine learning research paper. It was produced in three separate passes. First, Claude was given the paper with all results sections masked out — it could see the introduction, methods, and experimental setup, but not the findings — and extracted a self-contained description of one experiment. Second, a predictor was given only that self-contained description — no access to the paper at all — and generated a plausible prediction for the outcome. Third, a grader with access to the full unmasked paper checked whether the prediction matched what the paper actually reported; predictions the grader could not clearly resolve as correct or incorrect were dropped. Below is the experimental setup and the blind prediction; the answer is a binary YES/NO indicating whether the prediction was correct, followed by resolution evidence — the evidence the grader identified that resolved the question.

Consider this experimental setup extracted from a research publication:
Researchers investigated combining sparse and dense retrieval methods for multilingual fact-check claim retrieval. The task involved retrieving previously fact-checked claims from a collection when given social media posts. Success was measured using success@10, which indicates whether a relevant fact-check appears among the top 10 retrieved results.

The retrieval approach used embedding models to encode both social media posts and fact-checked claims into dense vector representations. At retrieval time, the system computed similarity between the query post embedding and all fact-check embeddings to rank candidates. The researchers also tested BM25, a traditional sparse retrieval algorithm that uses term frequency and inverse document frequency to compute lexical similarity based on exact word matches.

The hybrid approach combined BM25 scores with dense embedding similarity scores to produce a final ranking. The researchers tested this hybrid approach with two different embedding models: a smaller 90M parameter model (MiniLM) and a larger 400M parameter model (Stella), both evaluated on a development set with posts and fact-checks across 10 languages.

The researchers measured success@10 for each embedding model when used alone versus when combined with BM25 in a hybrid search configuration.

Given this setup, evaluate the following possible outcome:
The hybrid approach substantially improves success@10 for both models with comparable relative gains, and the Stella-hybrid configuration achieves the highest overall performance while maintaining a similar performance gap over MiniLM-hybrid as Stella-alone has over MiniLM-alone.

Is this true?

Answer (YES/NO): NO